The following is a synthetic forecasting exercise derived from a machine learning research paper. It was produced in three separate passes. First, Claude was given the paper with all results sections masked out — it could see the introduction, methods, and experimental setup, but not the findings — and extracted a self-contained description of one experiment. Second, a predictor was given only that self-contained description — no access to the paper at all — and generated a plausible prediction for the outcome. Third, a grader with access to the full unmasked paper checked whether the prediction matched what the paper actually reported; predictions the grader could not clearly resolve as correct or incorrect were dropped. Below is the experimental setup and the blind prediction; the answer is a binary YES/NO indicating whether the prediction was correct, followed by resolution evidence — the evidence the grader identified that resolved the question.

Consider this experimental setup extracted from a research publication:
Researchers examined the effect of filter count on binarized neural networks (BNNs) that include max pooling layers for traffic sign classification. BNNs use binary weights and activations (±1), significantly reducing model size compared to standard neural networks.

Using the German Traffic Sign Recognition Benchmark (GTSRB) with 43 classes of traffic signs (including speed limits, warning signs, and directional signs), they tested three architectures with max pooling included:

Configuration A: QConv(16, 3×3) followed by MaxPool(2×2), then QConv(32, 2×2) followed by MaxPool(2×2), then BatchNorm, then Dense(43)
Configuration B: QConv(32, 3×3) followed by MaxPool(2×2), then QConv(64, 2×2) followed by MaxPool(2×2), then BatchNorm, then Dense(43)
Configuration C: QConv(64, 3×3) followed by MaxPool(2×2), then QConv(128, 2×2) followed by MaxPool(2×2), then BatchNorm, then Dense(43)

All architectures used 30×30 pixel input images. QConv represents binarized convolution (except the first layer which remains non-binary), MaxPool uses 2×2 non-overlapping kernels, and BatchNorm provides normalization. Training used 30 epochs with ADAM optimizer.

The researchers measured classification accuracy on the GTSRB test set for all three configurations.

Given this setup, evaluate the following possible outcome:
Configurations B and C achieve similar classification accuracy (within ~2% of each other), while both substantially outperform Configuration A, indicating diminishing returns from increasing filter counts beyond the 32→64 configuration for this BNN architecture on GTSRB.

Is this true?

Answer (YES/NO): NO